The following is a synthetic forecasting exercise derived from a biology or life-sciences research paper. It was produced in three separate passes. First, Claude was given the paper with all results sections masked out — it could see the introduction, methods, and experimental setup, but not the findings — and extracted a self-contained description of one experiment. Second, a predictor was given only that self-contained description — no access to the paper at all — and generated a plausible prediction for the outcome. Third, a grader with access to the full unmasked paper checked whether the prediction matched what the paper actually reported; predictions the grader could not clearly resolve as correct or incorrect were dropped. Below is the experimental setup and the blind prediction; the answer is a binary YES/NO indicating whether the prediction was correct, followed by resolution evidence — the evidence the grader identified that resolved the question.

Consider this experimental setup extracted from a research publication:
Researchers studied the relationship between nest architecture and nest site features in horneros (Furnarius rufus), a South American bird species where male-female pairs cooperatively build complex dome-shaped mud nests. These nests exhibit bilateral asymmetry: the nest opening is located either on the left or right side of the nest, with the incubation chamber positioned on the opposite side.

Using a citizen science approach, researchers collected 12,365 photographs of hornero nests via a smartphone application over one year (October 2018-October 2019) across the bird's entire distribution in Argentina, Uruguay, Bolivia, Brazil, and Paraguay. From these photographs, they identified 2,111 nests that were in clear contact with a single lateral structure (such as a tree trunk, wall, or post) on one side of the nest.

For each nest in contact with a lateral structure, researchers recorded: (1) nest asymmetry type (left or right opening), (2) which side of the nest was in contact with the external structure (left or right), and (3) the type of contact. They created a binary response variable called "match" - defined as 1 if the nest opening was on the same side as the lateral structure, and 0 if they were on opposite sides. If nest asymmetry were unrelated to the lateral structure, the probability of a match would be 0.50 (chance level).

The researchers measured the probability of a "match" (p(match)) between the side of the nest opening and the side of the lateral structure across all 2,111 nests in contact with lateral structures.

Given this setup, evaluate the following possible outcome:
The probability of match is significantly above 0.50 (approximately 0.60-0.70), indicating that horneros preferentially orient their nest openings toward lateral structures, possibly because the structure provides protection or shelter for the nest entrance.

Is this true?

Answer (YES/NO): YES